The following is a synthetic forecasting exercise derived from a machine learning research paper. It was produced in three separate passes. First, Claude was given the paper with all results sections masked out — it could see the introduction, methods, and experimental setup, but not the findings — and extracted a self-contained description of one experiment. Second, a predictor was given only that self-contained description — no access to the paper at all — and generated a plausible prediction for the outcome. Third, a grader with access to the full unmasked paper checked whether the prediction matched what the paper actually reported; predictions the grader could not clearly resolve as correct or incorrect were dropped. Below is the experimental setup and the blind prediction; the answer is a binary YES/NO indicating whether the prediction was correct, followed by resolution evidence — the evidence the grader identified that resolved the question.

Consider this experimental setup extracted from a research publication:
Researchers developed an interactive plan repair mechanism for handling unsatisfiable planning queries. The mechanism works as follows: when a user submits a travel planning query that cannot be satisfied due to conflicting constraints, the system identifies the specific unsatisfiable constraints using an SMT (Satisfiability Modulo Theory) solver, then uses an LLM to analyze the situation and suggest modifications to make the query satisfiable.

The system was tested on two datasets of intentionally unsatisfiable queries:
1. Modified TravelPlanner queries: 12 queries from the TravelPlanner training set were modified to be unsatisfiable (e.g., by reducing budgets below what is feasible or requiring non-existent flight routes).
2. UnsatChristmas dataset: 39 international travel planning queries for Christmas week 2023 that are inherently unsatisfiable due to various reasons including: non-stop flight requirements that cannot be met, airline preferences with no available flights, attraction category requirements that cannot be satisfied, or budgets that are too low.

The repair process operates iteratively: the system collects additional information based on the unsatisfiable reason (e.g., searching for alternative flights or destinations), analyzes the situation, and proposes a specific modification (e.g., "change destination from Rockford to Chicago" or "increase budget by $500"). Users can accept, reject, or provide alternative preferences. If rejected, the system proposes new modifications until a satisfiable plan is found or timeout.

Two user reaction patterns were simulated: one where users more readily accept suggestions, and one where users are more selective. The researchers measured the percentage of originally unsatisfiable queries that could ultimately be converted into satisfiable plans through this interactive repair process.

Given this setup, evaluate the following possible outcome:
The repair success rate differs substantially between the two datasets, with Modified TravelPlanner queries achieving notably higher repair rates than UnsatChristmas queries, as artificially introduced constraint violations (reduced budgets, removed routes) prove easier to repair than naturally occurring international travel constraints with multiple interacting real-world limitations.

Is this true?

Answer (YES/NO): NO